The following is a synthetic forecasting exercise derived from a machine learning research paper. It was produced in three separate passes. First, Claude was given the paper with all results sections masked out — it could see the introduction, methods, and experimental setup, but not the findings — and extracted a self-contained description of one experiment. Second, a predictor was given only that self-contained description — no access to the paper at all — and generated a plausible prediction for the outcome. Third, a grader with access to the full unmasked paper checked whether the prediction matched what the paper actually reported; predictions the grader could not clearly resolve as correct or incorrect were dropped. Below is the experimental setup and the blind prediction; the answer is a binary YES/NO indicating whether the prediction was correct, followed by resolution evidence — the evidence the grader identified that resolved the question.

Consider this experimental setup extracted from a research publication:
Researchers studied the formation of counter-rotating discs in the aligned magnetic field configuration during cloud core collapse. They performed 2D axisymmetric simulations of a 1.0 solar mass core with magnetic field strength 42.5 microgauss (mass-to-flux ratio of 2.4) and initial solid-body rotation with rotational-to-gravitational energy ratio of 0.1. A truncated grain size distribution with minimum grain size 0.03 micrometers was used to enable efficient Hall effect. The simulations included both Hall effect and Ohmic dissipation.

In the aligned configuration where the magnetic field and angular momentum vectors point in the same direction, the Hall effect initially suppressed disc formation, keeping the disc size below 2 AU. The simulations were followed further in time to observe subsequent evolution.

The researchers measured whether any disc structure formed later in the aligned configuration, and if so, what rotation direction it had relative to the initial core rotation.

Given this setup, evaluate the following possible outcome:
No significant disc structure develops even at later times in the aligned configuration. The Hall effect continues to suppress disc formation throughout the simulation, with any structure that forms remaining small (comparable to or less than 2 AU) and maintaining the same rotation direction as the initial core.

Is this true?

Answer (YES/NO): NO